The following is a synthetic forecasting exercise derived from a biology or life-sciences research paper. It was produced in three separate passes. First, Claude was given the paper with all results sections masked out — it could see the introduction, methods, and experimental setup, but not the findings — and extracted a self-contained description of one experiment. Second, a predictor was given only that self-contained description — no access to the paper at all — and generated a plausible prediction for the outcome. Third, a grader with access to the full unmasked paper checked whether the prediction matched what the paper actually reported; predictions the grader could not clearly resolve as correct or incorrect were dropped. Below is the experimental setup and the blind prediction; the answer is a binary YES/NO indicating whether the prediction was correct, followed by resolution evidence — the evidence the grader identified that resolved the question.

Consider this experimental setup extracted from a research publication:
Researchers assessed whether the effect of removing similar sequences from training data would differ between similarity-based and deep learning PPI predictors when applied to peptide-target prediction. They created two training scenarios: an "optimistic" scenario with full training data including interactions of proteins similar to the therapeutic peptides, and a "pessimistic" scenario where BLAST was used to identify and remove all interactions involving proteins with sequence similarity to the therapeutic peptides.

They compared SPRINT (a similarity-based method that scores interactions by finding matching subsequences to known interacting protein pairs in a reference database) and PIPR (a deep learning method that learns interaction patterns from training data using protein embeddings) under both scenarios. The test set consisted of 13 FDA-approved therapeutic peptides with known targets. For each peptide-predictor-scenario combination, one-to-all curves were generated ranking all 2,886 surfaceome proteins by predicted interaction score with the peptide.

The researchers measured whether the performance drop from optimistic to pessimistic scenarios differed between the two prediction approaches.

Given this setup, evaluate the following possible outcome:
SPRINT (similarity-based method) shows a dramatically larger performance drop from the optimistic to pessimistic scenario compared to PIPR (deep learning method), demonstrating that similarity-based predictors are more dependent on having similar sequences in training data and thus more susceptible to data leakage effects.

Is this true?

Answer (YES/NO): NO